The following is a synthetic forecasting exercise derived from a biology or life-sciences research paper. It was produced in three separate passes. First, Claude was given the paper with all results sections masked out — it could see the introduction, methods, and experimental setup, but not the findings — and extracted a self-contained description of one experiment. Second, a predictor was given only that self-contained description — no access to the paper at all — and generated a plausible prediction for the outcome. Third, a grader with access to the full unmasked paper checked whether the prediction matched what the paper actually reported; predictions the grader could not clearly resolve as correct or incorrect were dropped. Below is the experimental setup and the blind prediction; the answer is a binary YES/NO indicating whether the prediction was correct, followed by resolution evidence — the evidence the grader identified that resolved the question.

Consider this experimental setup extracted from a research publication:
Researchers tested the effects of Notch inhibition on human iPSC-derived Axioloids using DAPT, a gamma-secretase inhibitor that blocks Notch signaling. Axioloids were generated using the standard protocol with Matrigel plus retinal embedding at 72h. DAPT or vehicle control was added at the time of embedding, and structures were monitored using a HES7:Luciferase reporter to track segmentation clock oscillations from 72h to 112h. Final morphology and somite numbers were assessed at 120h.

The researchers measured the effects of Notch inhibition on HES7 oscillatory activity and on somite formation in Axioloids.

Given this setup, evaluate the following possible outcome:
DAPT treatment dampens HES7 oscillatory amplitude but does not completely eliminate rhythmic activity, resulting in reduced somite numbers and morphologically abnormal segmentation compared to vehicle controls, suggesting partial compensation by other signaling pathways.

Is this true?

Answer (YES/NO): NO